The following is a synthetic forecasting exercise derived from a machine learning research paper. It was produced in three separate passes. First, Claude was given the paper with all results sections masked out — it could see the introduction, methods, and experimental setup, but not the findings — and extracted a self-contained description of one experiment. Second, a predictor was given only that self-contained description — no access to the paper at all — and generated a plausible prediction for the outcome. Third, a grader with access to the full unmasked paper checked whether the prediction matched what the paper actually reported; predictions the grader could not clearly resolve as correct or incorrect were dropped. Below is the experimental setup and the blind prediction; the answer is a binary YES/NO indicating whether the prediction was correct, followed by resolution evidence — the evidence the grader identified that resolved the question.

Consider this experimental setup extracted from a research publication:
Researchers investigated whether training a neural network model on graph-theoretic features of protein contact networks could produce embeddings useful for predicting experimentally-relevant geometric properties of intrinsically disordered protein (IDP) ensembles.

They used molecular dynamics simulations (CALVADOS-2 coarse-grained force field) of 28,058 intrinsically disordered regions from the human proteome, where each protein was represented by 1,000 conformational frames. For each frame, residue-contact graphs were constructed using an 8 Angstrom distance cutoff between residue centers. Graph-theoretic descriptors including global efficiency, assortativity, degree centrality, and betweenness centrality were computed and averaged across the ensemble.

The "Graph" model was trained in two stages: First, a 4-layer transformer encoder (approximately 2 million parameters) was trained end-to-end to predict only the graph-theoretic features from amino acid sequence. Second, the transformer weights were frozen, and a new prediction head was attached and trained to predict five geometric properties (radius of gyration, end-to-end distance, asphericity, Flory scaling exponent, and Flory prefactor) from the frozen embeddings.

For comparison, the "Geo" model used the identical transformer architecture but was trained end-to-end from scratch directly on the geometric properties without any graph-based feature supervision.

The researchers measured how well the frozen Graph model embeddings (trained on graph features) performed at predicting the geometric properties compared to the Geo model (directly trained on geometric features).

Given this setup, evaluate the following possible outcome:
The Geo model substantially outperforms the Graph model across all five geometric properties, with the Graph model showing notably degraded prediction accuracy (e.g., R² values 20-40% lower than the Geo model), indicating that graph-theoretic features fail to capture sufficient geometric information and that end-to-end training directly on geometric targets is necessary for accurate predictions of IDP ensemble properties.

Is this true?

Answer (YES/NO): NO